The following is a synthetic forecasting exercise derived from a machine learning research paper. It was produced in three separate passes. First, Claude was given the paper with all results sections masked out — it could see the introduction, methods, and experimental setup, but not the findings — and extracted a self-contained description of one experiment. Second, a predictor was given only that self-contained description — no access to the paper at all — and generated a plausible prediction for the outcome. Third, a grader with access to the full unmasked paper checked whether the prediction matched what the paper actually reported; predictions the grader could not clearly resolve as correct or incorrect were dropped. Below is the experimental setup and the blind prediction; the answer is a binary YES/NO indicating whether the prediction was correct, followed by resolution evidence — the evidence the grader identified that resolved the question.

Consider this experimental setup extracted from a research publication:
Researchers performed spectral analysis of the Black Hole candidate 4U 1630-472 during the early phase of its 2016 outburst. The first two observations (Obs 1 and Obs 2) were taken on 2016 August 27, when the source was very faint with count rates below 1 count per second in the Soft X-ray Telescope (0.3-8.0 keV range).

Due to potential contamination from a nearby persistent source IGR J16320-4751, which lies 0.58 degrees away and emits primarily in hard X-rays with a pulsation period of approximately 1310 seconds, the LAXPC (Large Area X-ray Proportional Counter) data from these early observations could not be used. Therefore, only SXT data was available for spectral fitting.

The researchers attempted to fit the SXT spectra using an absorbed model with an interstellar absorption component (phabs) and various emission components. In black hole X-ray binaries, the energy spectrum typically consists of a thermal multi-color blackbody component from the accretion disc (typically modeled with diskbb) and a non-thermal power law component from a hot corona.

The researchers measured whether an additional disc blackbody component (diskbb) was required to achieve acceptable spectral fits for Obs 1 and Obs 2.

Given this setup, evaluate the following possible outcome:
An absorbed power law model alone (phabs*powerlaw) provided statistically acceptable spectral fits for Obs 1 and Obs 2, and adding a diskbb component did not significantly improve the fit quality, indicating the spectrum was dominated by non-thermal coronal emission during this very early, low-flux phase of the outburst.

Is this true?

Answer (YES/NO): YES